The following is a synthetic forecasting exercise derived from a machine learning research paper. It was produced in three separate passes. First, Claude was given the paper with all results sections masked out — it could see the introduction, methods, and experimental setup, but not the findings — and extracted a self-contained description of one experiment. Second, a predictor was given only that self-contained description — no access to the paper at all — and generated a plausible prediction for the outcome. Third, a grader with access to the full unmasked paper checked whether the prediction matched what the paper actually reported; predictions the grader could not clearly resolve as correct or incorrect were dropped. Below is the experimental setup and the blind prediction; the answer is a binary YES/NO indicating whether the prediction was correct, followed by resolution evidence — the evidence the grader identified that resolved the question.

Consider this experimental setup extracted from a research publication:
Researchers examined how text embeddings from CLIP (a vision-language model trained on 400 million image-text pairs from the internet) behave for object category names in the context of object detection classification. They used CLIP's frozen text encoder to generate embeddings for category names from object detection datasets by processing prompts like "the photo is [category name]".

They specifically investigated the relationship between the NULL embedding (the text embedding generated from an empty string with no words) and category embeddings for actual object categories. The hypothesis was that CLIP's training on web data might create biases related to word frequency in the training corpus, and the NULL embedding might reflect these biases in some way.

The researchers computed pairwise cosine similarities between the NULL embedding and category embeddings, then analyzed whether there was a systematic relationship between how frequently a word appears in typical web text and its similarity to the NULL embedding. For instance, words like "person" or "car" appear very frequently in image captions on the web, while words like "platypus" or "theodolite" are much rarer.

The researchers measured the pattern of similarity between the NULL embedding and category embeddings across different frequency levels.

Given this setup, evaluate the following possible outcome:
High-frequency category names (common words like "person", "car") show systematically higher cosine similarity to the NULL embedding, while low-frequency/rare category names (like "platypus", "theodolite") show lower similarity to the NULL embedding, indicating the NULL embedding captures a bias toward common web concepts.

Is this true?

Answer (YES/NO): YES